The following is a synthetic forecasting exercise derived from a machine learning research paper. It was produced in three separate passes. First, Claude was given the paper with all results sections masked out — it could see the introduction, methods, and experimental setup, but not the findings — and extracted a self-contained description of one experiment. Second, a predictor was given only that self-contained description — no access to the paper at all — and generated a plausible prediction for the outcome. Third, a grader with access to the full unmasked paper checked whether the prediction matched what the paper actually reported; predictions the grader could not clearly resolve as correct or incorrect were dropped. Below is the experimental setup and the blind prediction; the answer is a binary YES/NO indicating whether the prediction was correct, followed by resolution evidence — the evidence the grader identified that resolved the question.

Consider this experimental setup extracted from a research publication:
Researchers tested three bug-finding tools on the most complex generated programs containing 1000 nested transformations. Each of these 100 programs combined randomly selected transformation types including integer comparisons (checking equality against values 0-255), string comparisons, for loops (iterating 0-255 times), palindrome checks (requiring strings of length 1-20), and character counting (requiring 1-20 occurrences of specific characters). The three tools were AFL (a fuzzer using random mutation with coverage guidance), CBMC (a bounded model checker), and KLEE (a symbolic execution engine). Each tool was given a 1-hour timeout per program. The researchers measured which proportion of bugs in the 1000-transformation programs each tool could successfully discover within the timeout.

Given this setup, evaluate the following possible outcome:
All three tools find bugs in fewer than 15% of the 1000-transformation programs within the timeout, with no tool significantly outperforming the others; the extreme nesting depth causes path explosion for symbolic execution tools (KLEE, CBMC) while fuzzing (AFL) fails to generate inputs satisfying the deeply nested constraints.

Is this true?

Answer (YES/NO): YES